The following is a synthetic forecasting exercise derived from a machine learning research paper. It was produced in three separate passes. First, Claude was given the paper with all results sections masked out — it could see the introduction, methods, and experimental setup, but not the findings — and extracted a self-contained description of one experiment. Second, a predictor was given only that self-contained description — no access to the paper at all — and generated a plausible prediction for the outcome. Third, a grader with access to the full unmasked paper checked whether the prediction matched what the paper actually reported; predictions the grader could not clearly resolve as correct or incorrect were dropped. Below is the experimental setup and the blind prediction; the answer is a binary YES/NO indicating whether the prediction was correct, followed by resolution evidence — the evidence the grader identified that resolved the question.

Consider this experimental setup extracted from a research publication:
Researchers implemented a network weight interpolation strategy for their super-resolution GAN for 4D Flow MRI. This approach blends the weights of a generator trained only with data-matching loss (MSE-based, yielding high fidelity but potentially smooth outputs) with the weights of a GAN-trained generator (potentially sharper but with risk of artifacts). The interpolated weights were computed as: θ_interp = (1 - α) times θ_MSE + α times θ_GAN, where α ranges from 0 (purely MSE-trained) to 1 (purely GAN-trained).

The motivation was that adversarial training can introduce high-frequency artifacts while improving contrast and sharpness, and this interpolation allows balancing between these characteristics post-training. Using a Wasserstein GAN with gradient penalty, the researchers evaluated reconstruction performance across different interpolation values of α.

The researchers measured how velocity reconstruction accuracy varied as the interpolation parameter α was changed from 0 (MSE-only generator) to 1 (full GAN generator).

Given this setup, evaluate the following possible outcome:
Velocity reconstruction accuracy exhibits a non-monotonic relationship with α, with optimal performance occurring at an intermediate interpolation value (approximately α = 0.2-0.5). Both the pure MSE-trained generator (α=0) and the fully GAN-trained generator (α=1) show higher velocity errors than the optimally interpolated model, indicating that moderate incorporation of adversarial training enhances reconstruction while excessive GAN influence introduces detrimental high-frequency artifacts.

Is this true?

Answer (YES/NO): NO